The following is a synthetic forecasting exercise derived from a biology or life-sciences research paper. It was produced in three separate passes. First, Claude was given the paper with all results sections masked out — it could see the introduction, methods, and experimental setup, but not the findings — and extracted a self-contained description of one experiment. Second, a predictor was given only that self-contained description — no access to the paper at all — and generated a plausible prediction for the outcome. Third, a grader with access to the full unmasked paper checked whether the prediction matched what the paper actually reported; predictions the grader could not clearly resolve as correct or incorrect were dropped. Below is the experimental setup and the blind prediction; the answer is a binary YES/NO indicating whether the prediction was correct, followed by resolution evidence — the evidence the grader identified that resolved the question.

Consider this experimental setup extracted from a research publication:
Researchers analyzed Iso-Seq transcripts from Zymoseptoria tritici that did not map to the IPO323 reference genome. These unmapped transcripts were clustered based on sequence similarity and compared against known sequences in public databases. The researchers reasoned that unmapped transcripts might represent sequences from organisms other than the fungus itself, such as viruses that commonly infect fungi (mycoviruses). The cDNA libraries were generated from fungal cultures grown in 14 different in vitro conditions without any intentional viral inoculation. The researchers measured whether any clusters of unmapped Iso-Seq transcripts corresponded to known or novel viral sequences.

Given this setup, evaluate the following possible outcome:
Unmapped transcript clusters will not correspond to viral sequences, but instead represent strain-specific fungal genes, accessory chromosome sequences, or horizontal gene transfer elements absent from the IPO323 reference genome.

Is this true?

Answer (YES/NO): NO